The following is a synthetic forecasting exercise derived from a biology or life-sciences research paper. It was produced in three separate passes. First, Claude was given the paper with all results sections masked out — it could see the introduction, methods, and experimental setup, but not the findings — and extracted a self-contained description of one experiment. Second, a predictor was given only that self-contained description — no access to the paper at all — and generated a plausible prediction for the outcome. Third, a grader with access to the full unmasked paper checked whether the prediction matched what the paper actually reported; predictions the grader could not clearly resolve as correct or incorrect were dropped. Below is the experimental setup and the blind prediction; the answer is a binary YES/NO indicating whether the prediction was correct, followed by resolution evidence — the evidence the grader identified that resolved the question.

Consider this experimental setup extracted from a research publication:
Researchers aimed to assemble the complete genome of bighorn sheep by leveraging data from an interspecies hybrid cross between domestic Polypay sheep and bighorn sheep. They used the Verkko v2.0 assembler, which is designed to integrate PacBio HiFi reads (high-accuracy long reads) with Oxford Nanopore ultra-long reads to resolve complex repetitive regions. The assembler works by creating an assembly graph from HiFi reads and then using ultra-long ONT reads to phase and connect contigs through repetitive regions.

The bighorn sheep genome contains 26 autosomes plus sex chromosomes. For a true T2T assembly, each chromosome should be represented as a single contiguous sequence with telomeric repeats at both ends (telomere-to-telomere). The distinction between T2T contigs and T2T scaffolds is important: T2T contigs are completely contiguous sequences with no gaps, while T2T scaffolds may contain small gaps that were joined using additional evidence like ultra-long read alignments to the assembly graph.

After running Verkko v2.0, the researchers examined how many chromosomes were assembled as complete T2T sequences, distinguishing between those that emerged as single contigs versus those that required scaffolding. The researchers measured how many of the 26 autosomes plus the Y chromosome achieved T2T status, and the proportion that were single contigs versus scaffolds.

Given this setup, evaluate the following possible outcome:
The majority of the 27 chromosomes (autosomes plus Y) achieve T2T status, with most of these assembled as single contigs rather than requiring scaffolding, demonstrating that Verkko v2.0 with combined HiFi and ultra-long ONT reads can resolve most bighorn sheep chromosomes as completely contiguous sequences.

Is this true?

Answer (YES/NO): YES